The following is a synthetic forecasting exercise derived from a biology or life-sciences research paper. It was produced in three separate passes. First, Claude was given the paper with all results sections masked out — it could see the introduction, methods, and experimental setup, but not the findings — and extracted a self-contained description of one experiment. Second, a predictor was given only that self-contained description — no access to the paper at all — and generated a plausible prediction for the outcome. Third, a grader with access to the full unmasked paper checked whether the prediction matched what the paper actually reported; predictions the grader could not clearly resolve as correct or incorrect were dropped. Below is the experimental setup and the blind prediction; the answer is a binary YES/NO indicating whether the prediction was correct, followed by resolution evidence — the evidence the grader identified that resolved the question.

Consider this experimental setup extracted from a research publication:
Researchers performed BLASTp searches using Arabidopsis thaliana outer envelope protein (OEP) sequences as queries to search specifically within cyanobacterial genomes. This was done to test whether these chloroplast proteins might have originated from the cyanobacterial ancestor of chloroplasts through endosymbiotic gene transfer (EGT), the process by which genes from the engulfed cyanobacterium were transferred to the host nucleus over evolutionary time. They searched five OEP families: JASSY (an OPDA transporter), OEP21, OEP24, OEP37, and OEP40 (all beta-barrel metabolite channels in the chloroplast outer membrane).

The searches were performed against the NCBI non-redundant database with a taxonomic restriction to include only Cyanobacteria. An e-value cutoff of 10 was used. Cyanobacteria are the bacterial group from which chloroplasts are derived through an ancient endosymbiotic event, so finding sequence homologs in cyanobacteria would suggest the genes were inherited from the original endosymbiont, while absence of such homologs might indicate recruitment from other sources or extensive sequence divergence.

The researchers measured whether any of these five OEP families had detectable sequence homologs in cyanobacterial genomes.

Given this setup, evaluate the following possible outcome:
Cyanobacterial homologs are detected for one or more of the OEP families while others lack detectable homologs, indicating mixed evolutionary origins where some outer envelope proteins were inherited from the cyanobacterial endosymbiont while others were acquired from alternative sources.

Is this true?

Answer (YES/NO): NO